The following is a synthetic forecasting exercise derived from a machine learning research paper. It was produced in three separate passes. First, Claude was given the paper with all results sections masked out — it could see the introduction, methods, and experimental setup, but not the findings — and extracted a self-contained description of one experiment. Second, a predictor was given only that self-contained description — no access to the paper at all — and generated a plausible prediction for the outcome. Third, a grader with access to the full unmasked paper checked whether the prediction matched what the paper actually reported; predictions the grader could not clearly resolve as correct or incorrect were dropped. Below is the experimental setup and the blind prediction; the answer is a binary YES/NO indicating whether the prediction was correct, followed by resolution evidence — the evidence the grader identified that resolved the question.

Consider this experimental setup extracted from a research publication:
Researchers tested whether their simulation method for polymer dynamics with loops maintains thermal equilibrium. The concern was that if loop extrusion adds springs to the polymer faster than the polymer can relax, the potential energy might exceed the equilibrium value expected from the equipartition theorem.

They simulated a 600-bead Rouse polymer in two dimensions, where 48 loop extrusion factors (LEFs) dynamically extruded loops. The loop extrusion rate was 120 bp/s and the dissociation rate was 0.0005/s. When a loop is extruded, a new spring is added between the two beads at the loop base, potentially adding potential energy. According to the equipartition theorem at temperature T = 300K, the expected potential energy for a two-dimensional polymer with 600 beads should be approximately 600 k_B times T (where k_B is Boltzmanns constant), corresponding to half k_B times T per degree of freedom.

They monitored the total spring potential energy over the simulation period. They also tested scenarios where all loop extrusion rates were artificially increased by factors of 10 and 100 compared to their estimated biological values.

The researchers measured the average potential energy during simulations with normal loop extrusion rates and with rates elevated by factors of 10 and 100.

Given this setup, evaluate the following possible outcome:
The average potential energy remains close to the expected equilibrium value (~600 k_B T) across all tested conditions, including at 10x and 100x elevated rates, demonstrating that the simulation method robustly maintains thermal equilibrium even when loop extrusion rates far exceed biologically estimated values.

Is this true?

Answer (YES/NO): YES